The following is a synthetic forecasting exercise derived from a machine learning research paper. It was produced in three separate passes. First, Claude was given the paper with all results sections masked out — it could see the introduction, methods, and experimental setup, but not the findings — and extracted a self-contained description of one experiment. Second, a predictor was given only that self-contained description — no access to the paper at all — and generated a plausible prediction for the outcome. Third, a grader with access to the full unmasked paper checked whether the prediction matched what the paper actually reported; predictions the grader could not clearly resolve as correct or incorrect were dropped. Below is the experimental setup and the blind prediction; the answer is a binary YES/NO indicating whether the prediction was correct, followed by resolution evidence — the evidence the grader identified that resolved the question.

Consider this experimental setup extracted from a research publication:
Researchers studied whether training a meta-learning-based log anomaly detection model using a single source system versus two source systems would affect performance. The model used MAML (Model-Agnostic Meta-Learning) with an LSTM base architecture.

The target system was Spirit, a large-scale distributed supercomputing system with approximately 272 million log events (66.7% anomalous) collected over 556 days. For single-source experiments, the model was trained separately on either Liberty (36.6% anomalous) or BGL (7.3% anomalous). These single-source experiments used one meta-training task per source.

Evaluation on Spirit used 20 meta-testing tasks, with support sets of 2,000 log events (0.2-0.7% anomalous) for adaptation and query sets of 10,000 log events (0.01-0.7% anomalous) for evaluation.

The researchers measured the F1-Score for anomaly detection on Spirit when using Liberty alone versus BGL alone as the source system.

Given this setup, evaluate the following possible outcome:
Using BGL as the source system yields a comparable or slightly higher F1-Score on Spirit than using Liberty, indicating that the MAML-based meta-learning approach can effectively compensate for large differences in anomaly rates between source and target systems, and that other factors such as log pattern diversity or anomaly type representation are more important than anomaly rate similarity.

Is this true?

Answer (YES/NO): NO